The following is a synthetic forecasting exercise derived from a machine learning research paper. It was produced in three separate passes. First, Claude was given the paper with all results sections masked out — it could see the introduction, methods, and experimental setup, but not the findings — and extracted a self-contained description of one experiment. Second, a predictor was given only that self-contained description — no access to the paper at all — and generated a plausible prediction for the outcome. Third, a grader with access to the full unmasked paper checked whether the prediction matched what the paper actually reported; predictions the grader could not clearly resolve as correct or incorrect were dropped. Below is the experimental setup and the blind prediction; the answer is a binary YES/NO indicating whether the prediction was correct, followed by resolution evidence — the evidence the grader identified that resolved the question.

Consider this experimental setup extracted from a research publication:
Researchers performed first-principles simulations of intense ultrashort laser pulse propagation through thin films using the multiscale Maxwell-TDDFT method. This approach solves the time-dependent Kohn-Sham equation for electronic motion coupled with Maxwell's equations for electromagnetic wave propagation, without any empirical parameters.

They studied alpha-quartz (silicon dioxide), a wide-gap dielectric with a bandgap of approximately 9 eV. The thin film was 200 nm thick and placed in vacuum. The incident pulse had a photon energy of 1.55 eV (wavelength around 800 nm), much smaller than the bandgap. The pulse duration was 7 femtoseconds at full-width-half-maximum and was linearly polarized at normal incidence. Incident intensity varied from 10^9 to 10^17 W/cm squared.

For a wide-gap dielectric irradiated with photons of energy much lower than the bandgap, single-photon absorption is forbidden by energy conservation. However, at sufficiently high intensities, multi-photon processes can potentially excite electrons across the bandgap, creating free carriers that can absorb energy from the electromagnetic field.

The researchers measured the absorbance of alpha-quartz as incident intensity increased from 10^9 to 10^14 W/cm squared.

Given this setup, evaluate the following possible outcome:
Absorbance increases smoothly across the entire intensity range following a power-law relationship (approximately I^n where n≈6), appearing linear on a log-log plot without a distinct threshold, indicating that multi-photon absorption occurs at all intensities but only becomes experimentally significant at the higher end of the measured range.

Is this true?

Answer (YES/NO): NO